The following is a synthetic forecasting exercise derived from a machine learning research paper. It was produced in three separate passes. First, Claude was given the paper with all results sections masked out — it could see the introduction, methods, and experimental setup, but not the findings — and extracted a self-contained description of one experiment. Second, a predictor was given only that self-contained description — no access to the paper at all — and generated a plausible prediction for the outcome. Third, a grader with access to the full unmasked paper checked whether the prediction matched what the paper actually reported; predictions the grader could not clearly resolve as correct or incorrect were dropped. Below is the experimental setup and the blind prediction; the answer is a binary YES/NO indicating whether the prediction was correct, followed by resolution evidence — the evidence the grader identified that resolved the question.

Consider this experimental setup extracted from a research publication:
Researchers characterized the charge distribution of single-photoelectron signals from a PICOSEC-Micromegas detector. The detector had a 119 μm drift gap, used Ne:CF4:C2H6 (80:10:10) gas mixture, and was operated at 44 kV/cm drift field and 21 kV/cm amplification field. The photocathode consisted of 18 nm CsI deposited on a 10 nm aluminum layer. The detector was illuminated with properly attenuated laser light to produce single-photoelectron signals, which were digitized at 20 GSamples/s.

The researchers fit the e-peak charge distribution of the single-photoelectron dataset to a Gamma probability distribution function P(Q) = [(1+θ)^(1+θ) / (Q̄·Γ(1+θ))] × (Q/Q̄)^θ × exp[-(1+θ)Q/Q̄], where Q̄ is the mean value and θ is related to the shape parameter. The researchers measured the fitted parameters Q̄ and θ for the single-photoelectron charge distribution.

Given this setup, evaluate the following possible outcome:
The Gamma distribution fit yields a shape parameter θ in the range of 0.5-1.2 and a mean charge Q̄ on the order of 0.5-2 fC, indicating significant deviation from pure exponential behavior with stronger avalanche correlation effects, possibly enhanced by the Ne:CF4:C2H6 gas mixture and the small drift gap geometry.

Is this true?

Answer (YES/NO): NO